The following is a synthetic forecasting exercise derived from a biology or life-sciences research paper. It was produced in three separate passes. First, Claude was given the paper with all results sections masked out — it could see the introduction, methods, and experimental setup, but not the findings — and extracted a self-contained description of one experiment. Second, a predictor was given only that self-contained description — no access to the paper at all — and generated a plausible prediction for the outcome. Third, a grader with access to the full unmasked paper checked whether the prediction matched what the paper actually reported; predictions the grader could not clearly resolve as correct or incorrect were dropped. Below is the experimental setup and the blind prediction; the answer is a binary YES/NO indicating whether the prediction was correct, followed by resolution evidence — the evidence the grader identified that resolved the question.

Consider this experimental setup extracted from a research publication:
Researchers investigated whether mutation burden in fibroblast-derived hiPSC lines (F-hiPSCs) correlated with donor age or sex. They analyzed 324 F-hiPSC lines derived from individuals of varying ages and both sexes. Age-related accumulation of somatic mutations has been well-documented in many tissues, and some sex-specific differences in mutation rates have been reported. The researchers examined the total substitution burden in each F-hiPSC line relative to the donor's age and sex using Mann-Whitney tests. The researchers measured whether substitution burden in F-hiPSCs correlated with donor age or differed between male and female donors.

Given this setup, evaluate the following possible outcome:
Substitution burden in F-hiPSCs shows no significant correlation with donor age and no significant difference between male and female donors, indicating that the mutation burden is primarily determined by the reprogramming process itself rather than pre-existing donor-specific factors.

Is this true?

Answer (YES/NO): NO